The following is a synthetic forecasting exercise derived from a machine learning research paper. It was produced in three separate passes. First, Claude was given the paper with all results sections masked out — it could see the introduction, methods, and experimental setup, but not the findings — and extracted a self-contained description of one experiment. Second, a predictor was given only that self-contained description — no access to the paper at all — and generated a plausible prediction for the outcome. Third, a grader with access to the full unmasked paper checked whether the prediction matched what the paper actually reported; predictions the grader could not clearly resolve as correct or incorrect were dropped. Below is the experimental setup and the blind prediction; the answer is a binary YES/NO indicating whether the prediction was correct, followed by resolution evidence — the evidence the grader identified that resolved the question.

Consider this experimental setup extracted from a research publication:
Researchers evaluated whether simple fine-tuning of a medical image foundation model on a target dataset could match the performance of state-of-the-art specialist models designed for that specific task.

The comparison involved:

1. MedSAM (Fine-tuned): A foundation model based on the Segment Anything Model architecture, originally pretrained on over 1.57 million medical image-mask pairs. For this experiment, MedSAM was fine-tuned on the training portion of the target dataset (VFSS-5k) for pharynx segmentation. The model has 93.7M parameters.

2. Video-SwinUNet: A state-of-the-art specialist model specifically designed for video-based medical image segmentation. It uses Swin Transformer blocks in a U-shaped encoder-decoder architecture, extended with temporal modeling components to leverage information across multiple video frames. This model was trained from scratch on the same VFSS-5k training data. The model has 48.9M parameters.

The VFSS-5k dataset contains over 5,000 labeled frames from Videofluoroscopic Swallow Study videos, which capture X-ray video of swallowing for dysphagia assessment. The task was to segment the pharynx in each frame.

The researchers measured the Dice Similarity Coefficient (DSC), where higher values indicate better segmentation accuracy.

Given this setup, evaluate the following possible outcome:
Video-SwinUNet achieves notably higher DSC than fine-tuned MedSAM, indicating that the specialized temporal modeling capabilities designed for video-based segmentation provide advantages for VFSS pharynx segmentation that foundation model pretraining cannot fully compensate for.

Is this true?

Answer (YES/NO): YES